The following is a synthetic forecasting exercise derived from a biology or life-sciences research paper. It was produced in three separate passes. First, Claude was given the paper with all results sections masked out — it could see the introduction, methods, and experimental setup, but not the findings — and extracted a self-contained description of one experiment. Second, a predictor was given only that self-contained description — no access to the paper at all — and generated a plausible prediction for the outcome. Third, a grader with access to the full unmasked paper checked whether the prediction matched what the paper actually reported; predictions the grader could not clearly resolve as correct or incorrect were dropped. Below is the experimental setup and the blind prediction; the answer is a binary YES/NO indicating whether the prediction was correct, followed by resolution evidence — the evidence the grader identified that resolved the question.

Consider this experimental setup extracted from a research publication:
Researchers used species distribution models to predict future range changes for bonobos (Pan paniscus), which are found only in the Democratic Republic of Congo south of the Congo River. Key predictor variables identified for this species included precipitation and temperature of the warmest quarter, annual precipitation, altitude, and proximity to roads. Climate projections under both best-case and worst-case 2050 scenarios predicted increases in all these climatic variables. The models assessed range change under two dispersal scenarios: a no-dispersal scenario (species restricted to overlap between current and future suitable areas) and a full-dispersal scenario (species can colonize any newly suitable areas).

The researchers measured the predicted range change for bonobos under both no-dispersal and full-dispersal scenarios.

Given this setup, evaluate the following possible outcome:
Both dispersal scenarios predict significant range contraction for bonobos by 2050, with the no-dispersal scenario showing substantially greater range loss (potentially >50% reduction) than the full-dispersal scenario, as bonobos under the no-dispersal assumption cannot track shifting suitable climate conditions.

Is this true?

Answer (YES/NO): NO